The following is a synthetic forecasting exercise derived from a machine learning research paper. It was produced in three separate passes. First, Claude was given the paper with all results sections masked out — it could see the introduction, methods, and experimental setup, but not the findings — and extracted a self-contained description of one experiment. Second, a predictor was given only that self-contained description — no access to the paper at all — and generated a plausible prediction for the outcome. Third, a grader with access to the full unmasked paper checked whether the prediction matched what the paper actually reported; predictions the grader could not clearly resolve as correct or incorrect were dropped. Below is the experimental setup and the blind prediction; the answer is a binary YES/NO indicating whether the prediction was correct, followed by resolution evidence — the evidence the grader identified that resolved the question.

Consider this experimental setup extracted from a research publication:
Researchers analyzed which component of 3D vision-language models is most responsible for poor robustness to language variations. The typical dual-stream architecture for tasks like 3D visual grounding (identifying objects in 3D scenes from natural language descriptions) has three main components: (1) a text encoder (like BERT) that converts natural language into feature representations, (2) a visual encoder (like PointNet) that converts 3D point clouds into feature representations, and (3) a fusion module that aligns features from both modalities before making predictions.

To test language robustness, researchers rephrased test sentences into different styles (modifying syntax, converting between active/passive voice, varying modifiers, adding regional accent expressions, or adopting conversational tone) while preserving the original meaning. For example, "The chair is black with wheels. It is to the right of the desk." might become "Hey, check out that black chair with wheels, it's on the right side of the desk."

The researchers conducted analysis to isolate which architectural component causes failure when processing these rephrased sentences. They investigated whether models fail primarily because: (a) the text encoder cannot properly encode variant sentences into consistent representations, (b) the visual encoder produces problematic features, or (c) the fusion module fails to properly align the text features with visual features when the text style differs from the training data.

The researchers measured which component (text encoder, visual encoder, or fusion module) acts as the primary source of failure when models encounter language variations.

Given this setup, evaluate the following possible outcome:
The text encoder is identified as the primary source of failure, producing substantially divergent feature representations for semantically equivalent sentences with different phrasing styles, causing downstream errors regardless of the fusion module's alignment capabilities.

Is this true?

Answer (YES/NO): NO